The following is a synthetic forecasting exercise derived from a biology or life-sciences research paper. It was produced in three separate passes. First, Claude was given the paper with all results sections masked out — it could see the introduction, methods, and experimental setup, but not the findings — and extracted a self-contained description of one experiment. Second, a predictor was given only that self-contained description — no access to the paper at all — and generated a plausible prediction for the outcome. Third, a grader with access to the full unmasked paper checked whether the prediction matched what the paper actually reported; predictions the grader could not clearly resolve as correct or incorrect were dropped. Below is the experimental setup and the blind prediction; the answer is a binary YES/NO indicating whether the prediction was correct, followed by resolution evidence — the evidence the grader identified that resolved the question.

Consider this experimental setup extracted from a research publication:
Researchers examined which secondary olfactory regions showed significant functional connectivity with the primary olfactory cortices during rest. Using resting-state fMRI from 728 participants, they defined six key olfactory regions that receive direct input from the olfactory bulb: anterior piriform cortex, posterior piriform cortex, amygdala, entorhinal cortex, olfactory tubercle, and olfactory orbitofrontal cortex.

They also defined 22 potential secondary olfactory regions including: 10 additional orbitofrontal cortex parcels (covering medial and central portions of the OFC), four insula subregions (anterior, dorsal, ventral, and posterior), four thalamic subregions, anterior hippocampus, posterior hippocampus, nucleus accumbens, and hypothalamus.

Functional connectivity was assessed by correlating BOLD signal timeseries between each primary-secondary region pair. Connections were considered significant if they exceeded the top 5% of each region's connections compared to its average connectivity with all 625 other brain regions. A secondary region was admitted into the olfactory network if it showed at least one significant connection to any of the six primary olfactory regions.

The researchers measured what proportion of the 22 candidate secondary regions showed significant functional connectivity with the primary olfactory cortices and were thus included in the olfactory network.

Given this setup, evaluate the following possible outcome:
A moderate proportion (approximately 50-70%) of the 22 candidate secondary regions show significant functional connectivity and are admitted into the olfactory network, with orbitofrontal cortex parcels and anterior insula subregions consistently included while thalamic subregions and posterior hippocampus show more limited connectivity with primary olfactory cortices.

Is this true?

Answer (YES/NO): NO